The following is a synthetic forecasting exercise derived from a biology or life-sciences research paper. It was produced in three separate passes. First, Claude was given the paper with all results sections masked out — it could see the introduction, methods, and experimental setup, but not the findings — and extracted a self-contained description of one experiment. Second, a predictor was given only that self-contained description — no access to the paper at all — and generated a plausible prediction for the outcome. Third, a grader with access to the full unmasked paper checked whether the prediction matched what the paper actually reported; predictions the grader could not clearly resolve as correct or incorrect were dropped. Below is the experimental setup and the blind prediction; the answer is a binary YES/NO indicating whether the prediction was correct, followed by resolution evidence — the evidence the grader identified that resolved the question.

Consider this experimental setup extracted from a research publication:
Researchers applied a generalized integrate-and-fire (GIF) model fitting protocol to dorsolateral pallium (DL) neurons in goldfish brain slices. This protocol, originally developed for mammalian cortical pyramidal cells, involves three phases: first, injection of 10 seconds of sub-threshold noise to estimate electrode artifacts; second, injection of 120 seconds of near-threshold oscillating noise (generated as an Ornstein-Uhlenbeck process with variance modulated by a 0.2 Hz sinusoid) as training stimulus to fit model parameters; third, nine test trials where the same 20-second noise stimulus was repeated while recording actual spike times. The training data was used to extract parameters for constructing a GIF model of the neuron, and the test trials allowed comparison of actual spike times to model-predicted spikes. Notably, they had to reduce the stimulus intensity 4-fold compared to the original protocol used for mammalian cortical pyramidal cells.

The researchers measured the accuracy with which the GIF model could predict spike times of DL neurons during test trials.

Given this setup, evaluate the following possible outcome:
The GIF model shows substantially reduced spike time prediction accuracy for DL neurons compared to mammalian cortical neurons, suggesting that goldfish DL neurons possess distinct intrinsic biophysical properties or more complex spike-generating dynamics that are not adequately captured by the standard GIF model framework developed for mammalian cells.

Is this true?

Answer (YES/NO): YES